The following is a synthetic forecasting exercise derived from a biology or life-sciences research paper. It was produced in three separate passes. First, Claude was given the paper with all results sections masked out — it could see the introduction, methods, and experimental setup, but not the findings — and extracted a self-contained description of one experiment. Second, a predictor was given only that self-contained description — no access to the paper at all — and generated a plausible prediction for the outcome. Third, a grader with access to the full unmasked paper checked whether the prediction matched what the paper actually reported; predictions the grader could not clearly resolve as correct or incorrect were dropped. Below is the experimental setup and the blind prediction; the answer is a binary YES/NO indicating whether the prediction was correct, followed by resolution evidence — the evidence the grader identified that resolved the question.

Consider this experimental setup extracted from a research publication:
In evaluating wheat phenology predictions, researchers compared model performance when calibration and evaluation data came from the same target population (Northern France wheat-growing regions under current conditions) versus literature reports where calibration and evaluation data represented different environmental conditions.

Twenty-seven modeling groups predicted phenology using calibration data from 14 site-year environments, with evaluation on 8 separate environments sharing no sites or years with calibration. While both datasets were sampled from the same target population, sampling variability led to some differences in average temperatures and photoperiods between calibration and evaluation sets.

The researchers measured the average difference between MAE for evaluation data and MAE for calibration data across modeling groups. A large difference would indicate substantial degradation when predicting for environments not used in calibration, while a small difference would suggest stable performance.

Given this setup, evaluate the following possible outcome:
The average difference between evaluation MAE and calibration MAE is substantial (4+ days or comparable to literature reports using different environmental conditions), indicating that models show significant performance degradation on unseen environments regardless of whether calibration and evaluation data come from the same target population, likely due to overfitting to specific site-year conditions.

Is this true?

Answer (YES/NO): NO